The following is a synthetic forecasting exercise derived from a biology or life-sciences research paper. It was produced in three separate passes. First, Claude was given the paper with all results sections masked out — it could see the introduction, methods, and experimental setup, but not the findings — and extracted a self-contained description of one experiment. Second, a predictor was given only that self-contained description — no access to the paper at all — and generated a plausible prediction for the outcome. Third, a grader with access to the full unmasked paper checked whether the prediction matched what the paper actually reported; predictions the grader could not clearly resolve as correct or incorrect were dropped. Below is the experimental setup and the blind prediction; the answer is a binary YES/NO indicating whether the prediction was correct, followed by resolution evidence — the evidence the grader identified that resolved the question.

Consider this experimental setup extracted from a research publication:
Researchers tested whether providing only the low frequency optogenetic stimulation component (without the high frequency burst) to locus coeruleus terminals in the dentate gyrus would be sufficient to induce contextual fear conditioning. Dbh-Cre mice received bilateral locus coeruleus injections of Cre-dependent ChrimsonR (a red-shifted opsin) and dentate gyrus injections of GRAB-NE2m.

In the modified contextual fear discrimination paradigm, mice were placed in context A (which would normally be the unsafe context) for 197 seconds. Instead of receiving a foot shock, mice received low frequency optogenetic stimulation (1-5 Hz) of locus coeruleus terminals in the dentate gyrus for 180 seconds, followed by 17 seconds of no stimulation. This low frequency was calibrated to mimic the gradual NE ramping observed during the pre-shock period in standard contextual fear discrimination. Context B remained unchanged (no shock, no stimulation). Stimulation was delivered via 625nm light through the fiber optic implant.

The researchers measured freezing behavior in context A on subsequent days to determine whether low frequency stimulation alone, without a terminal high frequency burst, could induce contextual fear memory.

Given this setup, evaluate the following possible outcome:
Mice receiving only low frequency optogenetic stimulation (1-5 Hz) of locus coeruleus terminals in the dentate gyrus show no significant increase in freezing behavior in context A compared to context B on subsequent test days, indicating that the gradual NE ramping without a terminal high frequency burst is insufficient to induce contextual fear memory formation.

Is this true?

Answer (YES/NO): NO